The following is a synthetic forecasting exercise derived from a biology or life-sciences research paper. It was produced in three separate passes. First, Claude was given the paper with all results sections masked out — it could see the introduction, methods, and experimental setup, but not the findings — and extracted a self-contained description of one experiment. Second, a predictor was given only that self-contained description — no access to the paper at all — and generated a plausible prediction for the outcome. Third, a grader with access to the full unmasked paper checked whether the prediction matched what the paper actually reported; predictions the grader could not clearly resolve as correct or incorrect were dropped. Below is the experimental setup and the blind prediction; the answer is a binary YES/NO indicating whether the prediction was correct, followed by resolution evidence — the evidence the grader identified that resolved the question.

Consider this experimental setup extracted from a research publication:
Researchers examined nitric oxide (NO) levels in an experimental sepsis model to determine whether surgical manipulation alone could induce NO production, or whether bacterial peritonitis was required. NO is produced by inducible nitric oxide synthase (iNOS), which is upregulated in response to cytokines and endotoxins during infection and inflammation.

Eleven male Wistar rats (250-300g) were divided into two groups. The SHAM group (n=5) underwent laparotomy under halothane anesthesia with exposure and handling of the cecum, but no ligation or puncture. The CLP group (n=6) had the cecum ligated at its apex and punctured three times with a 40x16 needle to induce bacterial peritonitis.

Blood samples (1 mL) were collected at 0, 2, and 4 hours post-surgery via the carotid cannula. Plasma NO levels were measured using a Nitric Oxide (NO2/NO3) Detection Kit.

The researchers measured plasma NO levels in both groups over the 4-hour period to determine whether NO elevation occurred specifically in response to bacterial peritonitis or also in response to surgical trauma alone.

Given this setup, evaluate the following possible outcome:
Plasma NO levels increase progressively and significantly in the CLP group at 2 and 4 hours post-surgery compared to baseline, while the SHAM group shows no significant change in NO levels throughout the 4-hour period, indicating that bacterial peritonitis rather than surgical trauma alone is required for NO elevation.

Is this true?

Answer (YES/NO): NO